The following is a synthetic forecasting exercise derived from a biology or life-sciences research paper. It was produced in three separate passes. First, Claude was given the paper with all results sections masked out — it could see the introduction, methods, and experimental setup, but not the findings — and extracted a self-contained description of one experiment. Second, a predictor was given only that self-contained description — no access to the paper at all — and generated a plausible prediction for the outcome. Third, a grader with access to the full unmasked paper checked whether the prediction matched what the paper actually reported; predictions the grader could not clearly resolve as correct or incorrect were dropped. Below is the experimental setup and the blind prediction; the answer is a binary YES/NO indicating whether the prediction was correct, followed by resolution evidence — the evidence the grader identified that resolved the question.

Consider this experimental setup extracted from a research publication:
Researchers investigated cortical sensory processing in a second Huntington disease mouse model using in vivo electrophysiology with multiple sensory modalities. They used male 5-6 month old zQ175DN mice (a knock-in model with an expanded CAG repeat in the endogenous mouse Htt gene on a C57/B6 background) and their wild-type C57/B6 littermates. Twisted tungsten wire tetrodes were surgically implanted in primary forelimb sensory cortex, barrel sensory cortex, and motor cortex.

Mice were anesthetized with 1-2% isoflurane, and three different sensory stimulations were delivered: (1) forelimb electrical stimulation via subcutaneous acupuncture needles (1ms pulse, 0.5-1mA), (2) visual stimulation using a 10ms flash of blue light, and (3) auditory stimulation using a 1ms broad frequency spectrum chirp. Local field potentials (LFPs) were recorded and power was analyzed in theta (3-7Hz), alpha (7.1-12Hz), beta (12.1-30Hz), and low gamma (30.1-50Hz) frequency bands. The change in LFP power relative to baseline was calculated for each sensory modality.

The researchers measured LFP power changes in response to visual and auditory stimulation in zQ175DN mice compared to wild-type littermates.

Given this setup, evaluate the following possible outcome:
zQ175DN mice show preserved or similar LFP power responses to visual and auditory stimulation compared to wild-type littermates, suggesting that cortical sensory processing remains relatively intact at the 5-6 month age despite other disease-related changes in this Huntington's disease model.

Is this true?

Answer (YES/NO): NO